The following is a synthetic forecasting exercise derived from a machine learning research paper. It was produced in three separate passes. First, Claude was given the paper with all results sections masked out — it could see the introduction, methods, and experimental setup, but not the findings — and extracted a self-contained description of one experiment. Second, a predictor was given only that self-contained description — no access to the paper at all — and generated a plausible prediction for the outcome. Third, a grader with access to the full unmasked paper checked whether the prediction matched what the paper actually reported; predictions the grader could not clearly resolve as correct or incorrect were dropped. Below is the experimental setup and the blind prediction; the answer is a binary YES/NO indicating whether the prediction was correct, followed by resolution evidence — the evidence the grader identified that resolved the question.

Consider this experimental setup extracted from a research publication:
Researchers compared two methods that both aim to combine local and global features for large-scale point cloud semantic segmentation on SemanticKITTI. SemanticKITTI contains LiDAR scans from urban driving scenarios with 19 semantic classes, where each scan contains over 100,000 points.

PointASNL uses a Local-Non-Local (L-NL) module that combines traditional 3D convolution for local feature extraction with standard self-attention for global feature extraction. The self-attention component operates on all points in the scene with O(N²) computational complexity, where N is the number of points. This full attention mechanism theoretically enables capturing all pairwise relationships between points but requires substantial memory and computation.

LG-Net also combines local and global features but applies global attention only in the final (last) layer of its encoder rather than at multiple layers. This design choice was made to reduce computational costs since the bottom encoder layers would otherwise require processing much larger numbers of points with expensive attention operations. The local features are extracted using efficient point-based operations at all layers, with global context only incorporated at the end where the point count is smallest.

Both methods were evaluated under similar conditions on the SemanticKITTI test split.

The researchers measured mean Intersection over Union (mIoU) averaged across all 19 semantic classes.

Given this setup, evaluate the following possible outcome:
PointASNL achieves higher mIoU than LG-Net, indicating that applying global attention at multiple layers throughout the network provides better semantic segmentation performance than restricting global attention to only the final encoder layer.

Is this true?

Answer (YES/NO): NO